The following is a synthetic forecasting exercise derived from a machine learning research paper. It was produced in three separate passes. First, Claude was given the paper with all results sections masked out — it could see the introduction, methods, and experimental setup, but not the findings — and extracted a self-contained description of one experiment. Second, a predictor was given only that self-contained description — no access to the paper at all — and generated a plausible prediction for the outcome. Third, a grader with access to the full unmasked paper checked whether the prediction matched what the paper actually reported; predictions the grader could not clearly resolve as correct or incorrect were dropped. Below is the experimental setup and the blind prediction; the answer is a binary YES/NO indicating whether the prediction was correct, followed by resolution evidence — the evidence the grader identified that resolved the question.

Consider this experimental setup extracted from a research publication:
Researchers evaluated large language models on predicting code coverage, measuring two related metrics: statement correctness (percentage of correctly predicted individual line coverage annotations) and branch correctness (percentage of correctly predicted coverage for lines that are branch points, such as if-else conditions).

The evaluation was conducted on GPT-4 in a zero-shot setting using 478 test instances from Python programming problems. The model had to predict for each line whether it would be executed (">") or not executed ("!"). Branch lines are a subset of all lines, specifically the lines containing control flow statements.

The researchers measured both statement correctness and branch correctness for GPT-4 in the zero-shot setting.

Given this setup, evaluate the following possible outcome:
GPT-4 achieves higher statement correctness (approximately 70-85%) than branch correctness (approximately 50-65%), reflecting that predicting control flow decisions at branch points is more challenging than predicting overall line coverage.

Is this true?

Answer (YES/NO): NO